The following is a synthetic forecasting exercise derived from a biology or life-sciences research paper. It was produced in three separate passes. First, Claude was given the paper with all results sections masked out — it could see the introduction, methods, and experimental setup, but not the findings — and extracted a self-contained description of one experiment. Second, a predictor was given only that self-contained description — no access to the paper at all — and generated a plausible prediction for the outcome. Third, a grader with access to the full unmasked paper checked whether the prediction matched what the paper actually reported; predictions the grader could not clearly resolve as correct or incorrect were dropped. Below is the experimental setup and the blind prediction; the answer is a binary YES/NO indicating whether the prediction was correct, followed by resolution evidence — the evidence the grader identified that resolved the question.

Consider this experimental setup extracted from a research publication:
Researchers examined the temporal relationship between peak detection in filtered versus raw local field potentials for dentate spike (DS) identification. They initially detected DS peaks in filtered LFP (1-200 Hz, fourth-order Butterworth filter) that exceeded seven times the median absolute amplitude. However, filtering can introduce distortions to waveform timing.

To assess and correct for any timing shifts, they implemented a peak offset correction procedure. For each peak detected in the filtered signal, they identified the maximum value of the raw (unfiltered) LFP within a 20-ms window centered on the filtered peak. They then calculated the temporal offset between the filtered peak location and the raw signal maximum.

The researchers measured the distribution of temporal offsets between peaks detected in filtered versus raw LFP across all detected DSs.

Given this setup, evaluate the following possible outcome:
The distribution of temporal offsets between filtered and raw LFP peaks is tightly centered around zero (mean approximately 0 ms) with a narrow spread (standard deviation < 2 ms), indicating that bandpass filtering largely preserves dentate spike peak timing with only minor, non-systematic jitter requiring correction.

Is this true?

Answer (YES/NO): NO